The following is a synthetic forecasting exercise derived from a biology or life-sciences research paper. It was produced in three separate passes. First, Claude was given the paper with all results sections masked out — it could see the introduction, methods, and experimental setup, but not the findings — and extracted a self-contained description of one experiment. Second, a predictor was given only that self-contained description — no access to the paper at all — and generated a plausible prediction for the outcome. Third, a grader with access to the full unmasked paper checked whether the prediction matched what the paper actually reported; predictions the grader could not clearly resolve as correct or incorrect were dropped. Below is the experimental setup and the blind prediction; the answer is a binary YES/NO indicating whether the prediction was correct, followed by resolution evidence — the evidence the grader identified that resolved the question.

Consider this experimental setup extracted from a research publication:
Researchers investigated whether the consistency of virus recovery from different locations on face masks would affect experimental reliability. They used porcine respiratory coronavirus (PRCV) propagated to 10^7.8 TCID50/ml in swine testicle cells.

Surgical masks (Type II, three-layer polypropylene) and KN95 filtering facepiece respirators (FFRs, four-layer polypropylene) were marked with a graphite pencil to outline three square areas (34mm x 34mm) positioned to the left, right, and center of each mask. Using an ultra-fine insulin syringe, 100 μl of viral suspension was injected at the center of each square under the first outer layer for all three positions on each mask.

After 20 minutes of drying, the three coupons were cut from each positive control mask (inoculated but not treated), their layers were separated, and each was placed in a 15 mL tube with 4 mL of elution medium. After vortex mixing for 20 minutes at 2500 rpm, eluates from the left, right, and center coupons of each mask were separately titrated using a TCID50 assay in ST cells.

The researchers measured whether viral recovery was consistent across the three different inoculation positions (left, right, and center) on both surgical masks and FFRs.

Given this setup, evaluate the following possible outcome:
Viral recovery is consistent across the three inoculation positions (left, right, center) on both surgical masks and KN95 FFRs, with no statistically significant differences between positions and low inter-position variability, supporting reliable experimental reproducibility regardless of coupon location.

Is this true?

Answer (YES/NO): YES